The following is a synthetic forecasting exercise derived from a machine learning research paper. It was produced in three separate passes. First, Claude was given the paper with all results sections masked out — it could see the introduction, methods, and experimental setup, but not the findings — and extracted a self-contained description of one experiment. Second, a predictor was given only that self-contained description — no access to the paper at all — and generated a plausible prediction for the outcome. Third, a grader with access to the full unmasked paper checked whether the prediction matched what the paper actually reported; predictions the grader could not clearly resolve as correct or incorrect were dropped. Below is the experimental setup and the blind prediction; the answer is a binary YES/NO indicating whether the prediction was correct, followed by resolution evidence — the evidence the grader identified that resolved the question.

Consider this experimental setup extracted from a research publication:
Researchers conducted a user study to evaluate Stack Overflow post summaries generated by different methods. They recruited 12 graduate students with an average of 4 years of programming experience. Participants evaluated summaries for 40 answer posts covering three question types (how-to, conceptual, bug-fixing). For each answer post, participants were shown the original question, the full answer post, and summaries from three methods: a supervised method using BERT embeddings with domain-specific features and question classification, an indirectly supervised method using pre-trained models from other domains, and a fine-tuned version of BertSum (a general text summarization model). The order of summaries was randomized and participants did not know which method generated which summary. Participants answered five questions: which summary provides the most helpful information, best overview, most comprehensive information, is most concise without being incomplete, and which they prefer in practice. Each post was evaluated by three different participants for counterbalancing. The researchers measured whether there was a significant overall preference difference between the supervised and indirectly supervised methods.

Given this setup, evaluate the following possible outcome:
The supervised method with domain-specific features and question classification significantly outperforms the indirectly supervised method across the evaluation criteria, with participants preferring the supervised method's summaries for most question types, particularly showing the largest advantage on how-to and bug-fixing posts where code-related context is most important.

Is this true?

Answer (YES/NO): NO